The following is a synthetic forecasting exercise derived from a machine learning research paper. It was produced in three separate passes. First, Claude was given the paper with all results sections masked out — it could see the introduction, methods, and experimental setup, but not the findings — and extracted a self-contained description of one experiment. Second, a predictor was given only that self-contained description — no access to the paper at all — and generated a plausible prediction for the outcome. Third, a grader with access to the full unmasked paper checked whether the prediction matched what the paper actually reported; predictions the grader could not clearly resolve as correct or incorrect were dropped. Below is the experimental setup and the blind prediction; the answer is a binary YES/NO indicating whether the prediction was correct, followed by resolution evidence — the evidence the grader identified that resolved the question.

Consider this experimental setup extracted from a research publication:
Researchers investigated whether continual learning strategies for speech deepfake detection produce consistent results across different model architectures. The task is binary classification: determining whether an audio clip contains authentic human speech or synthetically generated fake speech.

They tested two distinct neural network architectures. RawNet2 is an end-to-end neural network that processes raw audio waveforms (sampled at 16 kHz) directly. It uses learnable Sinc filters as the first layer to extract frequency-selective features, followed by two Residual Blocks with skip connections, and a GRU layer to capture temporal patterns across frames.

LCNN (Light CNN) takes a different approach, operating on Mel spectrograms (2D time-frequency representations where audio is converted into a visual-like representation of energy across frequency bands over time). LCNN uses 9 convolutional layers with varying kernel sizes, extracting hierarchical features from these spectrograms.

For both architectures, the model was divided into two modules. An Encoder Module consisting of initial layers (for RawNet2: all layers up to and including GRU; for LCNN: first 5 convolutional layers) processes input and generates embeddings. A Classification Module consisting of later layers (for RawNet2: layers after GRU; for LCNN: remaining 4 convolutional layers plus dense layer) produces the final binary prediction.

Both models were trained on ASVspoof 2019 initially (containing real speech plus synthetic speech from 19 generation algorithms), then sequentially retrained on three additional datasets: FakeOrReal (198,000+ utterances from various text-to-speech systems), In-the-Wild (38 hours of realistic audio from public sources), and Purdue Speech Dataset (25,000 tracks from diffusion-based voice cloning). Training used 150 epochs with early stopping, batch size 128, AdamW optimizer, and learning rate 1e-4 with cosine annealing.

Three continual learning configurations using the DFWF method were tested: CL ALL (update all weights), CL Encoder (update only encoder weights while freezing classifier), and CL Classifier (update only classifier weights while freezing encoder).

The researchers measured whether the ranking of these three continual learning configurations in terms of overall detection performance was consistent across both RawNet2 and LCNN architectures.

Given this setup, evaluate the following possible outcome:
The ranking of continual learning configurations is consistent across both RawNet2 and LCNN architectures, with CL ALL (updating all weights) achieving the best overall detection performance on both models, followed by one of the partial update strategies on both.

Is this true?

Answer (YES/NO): NO